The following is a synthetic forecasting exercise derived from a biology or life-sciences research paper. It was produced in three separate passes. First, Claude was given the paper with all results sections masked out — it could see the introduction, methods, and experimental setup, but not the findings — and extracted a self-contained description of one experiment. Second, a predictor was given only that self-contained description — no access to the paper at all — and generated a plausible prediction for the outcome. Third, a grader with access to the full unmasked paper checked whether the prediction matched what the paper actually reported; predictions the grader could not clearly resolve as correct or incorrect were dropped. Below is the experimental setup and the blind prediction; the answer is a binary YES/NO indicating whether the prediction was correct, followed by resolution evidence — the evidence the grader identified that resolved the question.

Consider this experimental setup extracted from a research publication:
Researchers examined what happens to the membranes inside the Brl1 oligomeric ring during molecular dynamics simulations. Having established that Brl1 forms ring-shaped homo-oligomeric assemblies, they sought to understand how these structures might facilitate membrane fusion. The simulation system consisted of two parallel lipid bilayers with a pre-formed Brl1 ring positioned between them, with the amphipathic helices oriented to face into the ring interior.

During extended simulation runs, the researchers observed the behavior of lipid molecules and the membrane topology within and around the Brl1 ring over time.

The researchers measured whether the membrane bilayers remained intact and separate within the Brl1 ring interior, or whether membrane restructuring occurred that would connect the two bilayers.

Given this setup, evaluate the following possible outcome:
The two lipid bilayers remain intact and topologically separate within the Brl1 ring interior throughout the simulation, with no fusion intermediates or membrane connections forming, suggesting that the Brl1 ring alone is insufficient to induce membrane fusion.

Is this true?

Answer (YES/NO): YES